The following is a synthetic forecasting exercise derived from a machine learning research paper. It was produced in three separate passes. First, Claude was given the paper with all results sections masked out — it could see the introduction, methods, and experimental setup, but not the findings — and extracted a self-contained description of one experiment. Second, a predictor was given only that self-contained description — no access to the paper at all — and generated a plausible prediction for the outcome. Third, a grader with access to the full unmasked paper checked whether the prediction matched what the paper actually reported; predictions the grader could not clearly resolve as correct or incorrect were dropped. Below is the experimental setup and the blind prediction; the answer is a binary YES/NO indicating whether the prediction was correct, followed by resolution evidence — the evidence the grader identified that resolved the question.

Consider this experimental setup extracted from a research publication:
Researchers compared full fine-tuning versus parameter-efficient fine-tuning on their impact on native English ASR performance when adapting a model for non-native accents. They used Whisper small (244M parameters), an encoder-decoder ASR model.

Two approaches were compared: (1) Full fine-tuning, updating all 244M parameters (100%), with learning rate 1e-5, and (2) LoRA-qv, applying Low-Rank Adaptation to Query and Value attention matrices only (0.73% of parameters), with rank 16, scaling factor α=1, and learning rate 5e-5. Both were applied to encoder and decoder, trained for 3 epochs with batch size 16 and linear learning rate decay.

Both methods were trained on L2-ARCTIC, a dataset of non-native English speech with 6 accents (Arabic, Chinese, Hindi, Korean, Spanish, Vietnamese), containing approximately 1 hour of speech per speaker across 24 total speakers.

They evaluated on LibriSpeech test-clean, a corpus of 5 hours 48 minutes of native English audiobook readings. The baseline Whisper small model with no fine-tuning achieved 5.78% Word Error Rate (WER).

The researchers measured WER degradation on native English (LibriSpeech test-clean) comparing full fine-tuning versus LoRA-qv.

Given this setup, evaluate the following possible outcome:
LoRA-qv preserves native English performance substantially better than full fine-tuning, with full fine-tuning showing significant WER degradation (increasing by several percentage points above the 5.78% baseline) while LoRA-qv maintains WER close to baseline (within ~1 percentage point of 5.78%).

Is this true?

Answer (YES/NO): NO